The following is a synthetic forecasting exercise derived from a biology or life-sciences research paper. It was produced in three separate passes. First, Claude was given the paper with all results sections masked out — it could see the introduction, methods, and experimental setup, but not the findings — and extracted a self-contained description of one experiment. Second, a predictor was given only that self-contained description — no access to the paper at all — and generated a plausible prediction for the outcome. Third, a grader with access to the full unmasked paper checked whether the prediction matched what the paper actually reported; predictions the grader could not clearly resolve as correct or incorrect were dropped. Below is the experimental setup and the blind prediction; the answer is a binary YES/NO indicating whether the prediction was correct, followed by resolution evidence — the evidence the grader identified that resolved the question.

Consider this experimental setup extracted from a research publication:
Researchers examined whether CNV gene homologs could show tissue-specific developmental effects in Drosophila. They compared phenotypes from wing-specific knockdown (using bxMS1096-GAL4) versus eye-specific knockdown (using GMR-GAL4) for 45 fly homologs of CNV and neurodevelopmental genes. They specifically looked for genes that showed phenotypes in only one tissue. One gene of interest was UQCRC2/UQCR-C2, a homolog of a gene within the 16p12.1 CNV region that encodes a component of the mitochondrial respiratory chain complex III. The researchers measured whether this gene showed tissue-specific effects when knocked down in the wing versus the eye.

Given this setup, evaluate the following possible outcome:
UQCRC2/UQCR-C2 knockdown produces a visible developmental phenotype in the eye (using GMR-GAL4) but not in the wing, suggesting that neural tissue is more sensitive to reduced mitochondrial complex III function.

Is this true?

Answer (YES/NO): NO